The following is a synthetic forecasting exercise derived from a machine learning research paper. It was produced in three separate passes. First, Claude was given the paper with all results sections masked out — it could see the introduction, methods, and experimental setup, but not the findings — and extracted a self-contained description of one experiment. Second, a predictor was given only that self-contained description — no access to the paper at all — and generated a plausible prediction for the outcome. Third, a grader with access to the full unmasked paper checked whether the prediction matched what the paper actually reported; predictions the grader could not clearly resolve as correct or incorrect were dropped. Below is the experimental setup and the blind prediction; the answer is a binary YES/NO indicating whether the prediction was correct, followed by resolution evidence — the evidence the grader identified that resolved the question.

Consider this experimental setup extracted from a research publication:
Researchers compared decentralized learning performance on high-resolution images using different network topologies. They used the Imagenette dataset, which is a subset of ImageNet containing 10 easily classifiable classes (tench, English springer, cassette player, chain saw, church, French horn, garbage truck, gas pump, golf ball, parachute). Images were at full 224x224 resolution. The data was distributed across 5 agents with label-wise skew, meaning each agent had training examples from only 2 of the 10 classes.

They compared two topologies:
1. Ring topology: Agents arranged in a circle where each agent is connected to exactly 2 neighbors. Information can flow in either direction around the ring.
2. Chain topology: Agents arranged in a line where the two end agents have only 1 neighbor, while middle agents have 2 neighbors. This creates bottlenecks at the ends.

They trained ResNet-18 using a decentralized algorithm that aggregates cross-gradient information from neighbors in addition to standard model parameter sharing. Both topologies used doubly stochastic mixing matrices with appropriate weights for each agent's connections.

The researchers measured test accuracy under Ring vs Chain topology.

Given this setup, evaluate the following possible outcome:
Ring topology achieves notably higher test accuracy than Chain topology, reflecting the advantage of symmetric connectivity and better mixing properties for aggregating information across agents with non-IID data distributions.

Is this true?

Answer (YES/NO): YES